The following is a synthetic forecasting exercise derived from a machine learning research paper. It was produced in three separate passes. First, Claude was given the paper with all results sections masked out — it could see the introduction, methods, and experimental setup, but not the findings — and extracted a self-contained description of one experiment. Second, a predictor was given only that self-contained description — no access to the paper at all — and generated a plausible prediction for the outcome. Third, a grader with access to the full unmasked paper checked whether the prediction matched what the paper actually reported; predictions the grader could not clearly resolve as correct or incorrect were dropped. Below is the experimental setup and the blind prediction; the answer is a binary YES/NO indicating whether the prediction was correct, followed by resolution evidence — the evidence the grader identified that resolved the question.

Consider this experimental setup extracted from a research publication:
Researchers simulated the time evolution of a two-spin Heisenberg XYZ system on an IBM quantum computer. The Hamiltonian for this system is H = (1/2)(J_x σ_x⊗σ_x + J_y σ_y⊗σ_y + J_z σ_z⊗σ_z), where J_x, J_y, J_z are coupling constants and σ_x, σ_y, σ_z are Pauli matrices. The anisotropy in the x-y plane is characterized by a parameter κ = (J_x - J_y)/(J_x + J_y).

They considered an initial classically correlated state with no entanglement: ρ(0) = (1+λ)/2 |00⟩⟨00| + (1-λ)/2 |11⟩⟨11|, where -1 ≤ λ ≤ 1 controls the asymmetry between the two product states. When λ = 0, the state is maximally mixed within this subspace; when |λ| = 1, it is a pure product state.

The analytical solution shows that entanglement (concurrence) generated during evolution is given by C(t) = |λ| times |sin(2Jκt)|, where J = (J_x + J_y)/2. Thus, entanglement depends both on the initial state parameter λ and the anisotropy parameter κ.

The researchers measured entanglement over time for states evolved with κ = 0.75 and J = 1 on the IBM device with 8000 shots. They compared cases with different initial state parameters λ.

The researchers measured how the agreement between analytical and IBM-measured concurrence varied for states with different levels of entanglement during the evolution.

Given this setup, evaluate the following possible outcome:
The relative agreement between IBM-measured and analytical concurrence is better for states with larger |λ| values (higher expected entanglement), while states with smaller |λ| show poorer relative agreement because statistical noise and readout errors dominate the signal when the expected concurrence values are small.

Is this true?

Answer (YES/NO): NO